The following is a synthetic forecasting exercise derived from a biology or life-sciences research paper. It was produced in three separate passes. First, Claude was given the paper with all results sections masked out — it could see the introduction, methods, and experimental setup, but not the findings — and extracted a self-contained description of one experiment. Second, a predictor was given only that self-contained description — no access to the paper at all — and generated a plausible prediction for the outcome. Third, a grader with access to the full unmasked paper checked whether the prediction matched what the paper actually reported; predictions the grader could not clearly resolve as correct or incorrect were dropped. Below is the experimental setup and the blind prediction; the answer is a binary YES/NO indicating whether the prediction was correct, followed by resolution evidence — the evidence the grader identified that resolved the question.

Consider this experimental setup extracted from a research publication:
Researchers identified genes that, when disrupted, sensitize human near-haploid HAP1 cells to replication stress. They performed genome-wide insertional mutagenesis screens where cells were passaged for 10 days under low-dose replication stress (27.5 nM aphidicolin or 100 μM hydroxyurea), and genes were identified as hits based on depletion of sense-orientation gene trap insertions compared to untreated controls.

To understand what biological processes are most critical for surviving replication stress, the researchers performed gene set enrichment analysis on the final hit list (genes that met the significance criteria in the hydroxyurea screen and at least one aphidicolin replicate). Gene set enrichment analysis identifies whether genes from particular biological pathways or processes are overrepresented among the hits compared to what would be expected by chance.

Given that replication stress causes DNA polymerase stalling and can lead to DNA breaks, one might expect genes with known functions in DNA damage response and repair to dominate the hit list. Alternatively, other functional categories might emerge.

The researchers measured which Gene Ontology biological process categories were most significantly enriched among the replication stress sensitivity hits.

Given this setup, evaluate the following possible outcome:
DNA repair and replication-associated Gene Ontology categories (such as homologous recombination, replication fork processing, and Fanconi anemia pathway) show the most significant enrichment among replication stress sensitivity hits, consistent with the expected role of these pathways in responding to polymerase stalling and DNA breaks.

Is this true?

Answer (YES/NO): NO